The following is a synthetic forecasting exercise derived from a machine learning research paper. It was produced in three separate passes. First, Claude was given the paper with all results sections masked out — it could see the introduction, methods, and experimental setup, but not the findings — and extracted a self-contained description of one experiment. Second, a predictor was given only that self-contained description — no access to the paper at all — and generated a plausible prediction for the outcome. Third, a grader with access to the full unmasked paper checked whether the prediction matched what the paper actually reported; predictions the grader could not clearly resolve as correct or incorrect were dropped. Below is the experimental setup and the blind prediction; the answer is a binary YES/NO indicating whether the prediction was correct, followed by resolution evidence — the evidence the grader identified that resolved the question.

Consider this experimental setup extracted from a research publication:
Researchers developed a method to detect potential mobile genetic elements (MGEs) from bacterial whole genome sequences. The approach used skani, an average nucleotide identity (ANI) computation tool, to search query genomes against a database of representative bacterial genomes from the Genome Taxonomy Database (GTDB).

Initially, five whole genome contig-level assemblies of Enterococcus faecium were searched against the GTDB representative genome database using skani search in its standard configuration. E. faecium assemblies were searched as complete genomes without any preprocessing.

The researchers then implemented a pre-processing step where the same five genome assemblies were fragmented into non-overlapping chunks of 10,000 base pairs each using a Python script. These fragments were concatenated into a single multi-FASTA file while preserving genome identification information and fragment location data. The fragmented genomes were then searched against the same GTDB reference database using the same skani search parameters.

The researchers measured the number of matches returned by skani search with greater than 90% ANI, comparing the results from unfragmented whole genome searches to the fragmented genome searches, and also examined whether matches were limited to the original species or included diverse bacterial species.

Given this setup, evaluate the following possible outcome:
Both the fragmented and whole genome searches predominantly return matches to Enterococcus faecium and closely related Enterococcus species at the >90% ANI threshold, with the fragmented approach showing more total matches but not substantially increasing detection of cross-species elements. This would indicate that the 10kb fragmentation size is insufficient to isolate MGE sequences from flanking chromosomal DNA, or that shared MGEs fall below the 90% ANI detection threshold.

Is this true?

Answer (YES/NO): NO